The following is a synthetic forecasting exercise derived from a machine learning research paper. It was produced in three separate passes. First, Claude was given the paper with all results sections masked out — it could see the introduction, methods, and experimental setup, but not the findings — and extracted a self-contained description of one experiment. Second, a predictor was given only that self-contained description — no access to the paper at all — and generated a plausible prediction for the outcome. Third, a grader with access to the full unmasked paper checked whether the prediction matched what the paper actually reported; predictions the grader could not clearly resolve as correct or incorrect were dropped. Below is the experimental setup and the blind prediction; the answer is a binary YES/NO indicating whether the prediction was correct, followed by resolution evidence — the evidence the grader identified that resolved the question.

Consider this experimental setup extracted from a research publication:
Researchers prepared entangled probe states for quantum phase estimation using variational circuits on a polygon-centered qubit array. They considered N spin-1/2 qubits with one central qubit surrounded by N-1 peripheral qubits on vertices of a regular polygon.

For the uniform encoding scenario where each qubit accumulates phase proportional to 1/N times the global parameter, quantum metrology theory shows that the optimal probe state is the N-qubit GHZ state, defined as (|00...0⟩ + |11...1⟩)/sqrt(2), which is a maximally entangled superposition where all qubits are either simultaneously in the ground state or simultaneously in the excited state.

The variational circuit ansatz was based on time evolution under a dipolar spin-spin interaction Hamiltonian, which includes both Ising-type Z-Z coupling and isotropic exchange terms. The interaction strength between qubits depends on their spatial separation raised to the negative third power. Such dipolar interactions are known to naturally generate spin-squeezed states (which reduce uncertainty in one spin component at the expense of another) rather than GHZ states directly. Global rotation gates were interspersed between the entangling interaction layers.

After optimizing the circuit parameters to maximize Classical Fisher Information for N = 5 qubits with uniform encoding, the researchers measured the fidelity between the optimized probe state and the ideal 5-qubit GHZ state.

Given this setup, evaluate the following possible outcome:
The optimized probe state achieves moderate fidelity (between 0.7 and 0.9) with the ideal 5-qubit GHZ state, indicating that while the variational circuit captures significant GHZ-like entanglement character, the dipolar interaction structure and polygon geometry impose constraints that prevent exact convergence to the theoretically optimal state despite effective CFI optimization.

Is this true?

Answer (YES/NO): NO